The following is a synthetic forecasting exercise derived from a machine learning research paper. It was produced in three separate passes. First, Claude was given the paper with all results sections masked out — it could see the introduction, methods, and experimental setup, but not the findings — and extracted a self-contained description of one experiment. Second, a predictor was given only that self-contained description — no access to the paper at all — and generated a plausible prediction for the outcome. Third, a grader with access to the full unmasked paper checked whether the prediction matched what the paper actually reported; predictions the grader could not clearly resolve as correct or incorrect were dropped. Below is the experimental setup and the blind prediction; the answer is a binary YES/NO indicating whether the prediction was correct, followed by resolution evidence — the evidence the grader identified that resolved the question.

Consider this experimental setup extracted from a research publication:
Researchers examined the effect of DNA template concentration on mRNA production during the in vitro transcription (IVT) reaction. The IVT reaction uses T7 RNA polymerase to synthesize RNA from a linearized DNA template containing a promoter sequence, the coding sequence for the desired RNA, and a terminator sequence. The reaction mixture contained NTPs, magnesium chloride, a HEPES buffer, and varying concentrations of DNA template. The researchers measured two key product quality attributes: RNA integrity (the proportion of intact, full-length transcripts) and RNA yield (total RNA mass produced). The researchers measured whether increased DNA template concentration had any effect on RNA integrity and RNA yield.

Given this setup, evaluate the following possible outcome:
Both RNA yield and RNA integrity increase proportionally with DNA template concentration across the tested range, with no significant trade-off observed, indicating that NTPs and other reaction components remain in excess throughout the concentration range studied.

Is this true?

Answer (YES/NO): NO